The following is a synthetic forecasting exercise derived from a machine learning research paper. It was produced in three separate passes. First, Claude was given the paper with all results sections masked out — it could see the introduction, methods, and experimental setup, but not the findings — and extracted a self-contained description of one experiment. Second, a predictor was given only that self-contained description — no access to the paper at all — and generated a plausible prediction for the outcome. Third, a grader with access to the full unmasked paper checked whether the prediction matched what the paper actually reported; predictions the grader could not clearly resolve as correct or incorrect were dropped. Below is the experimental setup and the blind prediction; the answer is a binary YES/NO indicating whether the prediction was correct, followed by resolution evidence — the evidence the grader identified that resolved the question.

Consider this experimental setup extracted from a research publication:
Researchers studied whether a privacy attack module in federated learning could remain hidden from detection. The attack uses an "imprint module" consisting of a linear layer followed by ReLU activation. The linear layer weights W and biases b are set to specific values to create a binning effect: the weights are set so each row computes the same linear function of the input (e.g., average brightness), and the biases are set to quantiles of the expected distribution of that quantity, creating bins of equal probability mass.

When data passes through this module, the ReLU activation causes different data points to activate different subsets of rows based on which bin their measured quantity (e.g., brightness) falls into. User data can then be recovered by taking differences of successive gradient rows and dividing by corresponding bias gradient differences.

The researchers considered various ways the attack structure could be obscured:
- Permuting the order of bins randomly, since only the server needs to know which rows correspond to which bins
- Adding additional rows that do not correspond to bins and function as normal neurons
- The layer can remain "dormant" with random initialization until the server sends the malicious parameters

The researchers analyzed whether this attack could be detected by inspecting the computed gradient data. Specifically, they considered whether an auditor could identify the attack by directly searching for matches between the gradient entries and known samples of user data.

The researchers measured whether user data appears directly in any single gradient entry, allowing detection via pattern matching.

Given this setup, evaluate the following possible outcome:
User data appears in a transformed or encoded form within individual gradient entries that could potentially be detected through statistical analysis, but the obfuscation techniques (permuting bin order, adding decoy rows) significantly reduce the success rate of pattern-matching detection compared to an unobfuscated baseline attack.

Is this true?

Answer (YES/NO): NO